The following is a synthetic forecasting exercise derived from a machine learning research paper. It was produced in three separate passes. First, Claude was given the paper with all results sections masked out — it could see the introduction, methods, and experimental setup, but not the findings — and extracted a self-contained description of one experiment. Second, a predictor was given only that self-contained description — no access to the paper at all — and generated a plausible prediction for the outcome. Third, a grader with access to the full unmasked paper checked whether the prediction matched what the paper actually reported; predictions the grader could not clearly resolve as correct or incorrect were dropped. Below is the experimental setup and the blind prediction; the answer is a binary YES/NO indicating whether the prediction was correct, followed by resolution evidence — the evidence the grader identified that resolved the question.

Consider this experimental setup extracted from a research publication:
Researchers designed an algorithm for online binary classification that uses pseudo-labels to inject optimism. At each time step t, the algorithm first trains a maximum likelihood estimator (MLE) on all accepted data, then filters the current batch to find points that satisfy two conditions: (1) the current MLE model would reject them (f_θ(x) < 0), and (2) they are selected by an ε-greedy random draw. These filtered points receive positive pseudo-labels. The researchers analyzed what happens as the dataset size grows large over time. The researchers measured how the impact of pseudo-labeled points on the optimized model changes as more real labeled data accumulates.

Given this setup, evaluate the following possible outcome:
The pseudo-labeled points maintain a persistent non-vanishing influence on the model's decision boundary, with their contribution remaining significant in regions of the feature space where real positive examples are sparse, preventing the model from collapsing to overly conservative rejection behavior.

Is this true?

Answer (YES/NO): NO